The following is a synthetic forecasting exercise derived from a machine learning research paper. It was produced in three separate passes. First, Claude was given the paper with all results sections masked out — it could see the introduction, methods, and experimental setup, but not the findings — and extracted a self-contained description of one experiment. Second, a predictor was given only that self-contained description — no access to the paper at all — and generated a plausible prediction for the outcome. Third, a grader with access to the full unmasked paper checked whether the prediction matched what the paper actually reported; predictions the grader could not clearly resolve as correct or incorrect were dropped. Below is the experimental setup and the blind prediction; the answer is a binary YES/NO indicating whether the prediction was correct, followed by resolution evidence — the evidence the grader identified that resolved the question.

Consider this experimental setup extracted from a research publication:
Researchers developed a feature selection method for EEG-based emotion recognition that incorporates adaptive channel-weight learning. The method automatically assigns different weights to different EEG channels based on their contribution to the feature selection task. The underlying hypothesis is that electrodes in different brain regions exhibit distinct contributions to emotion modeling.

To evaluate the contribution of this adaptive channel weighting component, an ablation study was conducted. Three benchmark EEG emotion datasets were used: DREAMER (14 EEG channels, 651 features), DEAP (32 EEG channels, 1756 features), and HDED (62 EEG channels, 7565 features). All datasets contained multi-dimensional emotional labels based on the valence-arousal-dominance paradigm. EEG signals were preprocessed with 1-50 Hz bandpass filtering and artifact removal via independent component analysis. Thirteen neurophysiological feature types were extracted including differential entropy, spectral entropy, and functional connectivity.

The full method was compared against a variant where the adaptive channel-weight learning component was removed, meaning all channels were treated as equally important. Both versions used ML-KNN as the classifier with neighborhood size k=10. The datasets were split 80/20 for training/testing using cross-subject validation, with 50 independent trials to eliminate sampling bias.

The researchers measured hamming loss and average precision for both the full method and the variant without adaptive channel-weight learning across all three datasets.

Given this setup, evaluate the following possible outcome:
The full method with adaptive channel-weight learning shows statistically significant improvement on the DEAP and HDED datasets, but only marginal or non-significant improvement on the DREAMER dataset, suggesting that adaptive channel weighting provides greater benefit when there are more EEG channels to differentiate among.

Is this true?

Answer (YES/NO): NO